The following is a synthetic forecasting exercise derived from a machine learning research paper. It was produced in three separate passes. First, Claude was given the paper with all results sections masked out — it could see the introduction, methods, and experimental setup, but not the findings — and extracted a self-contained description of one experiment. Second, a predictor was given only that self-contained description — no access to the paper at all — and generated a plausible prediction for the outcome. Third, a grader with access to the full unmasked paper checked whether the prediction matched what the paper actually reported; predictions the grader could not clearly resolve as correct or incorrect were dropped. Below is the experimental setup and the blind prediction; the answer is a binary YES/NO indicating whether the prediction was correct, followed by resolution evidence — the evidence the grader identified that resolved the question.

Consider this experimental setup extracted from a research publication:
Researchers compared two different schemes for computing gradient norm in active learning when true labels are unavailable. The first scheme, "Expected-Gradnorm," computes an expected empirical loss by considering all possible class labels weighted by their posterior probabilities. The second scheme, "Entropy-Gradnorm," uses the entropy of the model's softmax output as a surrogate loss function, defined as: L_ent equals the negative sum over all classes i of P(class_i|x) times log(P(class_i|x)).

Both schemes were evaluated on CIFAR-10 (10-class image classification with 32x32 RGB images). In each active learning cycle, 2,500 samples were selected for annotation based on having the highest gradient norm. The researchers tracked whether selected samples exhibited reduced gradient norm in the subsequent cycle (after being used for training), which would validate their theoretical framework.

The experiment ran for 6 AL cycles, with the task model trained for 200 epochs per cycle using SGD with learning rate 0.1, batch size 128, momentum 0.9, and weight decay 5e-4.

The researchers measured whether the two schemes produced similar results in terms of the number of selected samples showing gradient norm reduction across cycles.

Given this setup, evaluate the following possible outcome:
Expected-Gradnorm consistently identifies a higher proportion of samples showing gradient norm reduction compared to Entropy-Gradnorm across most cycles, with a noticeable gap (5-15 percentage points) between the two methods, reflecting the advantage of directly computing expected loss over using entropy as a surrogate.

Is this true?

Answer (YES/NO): NO